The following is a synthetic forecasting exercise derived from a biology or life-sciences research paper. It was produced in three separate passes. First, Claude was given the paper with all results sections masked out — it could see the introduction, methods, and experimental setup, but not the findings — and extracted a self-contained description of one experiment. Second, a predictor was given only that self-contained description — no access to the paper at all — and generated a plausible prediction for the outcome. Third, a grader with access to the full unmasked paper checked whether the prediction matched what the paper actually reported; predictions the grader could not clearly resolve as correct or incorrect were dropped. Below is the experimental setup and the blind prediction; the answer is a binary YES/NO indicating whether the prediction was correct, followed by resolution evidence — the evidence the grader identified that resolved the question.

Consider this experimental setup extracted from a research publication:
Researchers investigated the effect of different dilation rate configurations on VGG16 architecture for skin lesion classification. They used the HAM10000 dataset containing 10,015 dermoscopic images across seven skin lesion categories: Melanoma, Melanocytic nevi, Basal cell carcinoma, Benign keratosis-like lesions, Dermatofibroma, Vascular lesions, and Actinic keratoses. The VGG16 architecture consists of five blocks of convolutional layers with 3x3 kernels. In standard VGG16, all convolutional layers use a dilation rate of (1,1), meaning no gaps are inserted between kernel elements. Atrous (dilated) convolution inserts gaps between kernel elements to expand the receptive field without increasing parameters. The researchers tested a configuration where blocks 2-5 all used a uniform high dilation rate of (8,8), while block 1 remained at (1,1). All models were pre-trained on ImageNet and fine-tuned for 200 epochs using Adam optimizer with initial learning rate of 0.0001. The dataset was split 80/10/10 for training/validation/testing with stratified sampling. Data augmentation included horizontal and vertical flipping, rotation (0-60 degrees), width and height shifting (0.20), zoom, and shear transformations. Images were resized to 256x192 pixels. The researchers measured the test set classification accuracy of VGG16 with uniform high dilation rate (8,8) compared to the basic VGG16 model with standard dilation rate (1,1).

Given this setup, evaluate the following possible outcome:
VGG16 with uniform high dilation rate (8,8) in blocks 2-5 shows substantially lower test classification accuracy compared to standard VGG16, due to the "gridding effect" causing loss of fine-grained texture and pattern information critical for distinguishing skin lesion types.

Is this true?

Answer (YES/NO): NO